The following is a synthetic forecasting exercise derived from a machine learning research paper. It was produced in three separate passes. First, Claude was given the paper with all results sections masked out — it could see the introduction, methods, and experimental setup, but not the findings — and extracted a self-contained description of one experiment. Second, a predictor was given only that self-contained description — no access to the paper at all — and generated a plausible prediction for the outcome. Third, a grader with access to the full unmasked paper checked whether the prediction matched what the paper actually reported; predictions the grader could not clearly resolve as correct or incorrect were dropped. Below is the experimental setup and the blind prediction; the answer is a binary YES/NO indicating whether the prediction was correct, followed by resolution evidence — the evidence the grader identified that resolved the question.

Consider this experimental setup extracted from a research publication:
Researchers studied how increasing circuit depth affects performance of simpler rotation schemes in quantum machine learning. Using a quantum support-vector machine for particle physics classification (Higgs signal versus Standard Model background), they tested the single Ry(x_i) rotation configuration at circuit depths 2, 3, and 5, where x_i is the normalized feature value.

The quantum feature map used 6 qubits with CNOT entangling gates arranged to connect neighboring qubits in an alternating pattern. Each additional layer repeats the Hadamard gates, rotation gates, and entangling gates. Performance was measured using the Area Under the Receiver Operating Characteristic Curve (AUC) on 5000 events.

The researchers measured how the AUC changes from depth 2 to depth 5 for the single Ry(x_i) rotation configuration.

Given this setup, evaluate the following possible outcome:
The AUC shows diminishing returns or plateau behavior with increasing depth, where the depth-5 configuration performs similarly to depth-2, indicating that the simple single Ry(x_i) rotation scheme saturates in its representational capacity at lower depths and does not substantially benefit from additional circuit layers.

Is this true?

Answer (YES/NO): YES